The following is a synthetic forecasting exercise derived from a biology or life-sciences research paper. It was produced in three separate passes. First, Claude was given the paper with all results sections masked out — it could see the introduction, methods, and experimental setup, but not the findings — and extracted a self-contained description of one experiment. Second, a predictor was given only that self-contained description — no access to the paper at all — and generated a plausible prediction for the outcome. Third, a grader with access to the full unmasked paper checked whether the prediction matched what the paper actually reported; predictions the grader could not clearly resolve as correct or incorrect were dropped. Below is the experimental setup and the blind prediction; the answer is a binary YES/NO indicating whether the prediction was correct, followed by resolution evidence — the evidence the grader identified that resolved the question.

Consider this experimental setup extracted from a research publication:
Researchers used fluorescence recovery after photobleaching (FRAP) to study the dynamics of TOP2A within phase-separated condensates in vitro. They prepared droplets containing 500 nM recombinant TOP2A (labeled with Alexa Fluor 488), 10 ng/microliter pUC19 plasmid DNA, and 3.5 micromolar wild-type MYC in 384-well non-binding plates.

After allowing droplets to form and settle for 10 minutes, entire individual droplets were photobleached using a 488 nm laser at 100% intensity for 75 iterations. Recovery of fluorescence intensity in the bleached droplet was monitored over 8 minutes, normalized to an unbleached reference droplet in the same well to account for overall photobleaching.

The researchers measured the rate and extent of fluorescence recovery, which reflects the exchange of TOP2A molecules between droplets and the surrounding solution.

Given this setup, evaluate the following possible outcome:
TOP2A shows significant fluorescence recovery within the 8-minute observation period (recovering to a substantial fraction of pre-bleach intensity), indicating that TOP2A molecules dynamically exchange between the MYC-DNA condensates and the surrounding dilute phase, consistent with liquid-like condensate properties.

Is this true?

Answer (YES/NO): NO